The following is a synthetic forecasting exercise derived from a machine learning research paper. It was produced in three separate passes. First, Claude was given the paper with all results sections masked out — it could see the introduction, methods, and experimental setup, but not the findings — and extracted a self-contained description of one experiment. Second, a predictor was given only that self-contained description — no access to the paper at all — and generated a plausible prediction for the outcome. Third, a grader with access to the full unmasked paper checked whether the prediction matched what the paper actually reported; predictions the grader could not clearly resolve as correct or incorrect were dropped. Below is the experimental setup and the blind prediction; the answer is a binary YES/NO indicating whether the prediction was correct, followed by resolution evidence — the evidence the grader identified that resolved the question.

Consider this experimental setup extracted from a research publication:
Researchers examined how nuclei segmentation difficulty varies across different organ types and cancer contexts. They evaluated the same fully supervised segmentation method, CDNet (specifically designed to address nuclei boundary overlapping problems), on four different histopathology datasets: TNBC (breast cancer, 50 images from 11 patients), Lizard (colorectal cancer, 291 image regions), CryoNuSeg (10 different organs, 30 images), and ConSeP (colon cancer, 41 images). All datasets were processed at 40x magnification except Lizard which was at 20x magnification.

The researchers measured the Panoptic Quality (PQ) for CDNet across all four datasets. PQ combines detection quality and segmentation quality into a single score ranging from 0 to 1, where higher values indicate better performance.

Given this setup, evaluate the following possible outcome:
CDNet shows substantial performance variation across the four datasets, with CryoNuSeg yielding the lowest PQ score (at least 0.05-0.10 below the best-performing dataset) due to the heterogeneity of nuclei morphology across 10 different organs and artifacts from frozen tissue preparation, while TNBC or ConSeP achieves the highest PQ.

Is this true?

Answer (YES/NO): NO